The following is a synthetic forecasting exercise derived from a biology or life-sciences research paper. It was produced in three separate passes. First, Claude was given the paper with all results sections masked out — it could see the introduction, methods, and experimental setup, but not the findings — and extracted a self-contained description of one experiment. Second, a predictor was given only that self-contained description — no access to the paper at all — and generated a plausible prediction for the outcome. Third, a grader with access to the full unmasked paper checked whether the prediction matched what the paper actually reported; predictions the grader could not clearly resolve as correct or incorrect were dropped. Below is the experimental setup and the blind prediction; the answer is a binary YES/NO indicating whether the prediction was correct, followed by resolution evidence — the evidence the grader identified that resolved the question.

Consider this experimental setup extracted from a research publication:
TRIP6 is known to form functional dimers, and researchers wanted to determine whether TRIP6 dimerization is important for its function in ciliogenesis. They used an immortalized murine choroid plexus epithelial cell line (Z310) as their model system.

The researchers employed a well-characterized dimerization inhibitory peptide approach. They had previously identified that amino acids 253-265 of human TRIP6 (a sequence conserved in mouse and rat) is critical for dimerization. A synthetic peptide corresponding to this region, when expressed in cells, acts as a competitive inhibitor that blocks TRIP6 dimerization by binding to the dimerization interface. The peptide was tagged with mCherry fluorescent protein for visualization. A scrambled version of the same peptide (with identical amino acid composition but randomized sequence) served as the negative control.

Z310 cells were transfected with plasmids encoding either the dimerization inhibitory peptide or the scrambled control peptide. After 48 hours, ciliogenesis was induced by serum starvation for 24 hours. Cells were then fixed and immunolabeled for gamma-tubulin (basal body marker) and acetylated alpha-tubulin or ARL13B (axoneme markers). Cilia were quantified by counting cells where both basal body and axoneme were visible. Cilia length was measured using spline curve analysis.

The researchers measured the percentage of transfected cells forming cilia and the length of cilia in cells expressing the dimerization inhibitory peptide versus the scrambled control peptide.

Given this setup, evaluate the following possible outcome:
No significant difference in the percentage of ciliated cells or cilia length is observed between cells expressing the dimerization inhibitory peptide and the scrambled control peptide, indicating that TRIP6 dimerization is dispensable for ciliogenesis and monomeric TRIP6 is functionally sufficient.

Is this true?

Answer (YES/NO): NO